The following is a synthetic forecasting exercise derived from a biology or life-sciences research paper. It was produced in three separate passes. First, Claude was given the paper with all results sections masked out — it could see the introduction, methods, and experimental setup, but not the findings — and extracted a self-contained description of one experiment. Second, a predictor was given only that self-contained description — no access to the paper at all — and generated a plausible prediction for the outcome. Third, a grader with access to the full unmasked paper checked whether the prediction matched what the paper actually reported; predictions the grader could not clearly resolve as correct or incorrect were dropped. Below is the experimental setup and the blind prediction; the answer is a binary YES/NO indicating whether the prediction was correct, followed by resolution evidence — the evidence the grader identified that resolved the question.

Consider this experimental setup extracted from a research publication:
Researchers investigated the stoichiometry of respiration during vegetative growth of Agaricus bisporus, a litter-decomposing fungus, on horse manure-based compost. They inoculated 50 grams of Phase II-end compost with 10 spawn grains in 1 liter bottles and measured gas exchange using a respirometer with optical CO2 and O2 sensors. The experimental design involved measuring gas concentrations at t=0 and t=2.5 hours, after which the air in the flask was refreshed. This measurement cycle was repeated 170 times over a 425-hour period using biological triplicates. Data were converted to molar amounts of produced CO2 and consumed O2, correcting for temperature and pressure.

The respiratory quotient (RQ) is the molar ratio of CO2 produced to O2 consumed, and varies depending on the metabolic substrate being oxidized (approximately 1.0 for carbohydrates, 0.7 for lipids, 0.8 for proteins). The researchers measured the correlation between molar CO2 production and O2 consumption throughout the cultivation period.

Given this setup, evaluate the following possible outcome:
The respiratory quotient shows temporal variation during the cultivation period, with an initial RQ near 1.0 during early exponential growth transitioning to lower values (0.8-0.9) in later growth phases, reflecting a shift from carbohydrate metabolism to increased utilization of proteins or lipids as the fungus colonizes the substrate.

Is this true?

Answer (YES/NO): NO